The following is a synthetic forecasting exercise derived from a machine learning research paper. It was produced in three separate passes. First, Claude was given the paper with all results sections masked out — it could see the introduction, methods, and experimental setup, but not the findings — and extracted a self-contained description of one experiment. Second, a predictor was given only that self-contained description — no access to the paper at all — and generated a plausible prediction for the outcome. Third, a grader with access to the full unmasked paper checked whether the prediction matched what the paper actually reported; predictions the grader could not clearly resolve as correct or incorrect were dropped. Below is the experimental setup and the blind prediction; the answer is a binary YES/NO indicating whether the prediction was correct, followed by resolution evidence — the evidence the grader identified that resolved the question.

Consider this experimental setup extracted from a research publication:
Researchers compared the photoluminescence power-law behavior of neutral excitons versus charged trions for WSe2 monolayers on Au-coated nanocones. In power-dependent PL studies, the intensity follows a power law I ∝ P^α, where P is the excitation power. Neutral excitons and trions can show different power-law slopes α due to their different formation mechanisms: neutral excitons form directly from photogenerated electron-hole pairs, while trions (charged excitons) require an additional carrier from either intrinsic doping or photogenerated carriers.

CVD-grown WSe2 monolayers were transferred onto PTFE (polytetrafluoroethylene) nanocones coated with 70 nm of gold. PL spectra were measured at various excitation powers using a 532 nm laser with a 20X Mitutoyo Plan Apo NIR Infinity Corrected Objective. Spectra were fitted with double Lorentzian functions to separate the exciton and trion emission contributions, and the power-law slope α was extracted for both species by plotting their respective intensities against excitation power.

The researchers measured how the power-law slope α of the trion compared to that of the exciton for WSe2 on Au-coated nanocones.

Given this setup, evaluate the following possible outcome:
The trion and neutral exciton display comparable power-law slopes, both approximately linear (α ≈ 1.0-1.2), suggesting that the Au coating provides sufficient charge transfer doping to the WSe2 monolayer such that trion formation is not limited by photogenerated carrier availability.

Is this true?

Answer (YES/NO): YES